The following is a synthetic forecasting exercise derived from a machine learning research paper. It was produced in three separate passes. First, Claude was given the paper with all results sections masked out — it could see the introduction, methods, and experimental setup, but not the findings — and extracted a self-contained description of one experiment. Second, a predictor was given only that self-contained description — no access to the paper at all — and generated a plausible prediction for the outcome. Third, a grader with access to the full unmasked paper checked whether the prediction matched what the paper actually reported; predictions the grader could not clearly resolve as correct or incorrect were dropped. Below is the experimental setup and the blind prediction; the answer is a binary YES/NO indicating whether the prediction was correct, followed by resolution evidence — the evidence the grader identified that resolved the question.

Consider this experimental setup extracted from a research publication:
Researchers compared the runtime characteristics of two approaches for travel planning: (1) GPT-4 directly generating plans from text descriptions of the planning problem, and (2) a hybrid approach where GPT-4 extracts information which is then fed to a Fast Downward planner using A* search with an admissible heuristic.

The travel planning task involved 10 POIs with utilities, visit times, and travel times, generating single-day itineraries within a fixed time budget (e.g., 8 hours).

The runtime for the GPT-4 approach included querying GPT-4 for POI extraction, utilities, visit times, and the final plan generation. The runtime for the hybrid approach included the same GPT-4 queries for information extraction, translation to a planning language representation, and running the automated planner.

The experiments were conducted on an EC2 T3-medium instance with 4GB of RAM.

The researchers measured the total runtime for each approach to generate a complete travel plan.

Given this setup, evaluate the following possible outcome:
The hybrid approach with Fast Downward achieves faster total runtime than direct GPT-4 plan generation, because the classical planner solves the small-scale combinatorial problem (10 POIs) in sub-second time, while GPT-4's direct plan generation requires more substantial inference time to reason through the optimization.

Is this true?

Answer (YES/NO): NO